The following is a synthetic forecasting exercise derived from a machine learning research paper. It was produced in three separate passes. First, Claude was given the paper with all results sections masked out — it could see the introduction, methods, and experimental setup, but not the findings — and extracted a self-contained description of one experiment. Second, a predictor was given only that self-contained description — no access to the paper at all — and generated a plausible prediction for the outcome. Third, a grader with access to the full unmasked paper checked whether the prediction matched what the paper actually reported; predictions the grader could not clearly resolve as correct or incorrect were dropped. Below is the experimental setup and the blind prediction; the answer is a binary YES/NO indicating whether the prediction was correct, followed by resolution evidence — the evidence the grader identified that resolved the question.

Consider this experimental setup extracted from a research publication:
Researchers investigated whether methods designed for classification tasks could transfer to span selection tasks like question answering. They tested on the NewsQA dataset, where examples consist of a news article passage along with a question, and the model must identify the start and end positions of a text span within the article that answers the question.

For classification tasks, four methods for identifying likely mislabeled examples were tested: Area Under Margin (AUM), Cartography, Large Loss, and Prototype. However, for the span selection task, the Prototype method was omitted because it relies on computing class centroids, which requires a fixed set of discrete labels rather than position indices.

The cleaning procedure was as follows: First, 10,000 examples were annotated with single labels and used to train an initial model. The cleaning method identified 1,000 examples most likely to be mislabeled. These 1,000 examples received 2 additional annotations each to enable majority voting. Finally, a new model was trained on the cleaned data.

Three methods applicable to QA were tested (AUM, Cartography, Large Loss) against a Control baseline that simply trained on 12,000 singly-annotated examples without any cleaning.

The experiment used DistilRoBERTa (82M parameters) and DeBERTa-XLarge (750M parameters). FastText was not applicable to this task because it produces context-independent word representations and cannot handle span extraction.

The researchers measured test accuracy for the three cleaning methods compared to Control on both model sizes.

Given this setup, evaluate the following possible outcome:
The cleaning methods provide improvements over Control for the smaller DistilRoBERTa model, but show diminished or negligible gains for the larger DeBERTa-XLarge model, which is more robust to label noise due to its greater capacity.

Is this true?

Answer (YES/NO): NO